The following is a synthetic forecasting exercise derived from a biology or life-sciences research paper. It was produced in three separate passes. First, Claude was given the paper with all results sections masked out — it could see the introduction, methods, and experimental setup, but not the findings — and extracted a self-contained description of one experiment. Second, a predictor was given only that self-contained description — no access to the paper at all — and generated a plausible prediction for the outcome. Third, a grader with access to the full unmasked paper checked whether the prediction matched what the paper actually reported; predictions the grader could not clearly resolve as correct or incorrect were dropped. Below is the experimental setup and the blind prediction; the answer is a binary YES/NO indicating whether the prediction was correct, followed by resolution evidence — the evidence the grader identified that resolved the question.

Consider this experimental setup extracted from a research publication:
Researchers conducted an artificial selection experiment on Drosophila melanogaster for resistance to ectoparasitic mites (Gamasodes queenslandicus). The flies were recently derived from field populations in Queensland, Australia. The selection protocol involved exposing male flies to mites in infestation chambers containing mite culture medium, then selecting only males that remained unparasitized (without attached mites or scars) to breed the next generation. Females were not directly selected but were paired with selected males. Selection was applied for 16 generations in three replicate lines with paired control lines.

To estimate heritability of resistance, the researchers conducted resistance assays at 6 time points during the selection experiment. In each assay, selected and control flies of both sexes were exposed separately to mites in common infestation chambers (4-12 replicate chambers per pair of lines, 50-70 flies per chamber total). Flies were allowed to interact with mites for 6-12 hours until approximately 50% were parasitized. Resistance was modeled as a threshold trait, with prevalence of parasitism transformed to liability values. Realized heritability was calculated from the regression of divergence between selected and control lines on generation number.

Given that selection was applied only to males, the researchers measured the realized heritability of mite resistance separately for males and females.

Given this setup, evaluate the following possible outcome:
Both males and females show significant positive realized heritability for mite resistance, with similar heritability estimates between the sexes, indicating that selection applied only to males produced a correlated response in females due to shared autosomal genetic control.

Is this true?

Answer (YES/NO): YES